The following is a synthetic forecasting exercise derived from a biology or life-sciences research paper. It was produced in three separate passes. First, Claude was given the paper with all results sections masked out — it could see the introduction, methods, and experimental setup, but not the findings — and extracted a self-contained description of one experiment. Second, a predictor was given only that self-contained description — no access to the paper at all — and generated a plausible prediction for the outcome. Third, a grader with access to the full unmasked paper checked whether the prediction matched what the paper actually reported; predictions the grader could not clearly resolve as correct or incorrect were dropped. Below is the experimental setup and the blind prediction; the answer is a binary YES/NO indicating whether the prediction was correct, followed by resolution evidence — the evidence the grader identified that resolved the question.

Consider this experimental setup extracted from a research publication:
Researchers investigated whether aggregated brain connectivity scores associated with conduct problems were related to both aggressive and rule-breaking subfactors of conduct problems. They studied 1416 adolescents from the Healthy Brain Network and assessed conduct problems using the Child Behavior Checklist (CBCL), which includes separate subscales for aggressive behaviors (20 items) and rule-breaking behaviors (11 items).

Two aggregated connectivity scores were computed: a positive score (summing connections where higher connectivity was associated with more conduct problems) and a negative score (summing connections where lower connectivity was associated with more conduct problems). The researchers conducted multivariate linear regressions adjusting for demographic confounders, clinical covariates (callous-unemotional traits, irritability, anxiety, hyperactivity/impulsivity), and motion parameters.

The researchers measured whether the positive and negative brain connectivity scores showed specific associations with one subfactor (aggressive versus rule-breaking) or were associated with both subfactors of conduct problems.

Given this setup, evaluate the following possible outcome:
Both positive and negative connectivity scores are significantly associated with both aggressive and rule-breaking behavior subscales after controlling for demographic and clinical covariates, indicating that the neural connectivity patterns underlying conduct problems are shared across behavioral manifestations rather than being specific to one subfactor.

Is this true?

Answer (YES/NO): YES